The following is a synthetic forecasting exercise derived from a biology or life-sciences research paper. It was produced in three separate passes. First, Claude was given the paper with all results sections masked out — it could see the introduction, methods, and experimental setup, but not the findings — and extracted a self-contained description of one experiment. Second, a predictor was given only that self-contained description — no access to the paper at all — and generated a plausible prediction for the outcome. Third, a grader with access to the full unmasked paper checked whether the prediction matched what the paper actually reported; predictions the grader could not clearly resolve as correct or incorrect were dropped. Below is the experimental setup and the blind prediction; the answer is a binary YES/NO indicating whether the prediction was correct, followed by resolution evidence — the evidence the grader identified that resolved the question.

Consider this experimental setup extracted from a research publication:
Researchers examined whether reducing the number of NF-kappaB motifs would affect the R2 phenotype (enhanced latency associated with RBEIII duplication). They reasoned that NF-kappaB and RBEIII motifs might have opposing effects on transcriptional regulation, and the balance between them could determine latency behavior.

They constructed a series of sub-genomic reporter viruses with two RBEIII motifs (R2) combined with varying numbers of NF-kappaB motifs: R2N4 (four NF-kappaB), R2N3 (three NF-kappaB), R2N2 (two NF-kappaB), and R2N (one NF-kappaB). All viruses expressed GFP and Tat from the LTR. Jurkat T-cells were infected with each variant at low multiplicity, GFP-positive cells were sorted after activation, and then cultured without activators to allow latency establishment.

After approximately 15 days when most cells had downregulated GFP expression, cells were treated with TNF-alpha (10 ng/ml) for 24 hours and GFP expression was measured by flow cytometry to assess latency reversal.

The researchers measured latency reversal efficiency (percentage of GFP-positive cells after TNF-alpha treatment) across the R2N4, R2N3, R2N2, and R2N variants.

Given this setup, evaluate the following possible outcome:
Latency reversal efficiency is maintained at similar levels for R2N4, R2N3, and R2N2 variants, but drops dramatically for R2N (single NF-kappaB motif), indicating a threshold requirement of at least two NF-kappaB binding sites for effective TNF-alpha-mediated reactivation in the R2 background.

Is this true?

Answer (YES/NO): NO